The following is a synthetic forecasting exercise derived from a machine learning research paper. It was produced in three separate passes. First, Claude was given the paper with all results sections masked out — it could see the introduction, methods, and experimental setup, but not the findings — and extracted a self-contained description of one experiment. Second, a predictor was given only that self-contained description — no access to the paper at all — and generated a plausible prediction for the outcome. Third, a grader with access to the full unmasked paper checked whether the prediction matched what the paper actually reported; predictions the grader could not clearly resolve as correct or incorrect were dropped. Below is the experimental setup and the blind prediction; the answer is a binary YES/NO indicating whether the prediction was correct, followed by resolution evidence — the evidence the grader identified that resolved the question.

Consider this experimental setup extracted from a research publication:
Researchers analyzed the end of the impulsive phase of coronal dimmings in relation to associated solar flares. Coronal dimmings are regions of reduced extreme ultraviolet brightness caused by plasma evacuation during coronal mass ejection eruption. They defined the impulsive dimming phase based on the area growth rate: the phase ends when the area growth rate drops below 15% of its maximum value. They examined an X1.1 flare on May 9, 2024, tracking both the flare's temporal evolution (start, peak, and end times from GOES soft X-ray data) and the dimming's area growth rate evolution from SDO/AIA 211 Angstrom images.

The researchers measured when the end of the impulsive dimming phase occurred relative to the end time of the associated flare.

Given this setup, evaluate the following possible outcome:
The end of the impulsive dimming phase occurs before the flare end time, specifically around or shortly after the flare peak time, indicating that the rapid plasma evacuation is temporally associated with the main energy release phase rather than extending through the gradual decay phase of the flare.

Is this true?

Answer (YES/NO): NO